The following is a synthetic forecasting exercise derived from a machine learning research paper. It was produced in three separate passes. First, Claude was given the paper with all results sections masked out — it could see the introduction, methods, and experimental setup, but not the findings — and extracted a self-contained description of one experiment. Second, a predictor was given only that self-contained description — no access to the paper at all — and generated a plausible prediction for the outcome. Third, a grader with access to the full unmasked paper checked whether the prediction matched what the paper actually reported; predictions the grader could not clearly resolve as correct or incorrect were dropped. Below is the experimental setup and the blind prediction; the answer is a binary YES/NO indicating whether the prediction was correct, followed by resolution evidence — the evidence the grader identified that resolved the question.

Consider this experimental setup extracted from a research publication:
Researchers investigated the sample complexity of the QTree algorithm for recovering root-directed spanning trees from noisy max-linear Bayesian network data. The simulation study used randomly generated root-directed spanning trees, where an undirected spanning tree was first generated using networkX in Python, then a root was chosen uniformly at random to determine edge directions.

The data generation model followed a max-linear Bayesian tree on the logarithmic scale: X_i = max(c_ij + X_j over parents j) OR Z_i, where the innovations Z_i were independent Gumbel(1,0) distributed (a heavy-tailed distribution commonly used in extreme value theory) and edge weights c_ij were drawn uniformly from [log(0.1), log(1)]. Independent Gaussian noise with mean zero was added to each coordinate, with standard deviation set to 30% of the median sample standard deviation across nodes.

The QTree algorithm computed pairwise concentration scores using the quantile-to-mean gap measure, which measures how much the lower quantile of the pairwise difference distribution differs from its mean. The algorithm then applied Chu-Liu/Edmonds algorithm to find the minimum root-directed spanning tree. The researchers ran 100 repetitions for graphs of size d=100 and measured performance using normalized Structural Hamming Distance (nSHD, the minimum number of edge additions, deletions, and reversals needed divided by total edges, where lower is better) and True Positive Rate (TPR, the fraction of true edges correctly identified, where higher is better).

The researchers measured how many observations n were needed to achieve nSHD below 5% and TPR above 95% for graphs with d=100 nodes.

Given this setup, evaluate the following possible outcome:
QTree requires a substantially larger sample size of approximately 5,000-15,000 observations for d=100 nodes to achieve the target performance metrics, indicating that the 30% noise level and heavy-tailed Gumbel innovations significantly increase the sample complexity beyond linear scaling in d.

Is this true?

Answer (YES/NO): NO